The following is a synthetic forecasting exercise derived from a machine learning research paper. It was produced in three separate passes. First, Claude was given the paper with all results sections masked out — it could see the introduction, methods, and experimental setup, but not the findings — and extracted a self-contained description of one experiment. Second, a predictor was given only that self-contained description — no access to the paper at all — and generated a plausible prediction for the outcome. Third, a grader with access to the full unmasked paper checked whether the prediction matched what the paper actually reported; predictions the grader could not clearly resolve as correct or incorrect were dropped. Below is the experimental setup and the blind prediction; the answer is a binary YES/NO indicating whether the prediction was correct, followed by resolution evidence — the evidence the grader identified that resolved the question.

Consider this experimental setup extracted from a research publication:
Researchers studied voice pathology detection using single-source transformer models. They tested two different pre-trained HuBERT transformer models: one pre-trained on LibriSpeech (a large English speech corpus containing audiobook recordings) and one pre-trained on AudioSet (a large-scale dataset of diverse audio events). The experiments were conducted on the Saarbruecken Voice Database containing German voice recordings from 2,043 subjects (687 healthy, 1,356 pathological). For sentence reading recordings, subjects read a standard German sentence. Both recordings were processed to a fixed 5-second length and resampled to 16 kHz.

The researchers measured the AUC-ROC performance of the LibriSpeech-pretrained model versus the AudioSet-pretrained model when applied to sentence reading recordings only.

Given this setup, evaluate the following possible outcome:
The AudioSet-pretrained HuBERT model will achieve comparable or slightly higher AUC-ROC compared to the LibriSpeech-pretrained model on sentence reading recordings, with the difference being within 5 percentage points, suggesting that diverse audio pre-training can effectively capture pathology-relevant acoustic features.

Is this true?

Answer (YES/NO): NO